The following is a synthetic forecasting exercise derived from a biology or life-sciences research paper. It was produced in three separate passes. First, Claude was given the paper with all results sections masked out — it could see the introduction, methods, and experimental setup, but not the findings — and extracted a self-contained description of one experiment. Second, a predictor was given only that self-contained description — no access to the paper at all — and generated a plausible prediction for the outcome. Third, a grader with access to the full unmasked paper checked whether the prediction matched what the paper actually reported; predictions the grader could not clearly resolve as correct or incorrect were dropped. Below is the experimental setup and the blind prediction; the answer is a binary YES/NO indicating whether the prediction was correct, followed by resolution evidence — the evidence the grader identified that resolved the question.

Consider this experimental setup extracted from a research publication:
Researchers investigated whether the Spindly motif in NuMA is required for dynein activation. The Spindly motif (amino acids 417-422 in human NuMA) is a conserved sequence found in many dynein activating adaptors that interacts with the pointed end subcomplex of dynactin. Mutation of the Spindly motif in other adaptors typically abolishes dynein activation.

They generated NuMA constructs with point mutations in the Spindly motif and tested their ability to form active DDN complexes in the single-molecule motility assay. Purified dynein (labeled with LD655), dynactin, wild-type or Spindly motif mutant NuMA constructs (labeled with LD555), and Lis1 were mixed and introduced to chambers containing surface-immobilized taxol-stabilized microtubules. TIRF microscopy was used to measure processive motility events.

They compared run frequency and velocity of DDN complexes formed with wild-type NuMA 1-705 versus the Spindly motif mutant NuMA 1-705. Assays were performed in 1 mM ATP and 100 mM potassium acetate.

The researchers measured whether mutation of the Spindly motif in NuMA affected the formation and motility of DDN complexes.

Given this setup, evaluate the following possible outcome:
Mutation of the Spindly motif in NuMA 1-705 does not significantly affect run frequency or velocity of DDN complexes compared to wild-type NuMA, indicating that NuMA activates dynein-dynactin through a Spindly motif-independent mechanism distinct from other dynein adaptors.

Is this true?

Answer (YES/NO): NO